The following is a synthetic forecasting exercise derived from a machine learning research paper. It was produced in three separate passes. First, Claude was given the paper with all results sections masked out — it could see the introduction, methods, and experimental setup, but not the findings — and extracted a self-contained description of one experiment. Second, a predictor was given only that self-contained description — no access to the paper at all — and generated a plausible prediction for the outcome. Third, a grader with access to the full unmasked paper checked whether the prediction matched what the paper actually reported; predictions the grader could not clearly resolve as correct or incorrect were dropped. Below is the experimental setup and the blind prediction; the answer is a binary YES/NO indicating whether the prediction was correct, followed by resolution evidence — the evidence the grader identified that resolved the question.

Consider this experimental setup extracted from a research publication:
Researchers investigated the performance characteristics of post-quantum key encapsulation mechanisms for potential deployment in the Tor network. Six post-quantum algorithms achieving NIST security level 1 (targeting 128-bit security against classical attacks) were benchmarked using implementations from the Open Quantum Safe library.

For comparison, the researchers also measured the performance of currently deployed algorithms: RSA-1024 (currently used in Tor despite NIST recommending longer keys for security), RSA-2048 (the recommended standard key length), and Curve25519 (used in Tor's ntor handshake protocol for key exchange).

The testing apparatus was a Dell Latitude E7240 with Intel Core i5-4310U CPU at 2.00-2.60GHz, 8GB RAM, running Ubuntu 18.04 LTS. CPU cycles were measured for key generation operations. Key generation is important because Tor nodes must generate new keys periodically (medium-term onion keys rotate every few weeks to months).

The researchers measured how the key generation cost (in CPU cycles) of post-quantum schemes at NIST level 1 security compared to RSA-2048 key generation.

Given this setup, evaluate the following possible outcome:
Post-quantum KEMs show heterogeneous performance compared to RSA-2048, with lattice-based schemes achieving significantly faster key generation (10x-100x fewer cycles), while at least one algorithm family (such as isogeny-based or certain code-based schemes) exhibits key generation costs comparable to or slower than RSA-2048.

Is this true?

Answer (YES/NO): NO